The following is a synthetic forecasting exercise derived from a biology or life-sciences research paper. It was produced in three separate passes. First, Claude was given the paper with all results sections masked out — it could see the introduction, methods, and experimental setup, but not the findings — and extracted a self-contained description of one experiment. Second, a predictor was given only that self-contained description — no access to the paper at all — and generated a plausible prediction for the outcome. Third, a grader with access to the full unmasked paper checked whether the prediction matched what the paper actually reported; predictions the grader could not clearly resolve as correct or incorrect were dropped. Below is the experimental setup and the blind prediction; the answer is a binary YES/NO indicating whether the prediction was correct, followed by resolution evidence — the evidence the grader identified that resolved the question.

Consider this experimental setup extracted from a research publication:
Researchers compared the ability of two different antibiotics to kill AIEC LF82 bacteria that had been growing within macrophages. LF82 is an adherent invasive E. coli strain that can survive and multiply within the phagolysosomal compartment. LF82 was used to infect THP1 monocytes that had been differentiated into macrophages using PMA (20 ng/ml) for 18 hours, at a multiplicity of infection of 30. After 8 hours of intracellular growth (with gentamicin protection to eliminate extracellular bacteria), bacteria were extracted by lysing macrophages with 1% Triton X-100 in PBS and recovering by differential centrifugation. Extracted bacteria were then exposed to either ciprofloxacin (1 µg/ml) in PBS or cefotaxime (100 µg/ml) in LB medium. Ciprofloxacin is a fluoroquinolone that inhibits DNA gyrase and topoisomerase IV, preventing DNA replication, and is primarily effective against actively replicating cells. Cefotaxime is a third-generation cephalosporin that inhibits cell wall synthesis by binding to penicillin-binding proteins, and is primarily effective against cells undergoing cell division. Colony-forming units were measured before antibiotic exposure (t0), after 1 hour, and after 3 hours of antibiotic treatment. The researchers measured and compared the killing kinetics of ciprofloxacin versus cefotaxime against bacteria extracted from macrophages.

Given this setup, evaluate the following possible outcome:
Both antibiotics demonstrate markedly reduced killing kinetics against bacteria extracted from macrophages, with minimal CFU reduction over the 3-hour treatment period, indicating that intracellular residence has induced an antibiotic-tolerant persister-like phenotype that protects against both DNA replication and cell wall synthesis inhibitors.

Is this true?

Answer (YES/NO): NO